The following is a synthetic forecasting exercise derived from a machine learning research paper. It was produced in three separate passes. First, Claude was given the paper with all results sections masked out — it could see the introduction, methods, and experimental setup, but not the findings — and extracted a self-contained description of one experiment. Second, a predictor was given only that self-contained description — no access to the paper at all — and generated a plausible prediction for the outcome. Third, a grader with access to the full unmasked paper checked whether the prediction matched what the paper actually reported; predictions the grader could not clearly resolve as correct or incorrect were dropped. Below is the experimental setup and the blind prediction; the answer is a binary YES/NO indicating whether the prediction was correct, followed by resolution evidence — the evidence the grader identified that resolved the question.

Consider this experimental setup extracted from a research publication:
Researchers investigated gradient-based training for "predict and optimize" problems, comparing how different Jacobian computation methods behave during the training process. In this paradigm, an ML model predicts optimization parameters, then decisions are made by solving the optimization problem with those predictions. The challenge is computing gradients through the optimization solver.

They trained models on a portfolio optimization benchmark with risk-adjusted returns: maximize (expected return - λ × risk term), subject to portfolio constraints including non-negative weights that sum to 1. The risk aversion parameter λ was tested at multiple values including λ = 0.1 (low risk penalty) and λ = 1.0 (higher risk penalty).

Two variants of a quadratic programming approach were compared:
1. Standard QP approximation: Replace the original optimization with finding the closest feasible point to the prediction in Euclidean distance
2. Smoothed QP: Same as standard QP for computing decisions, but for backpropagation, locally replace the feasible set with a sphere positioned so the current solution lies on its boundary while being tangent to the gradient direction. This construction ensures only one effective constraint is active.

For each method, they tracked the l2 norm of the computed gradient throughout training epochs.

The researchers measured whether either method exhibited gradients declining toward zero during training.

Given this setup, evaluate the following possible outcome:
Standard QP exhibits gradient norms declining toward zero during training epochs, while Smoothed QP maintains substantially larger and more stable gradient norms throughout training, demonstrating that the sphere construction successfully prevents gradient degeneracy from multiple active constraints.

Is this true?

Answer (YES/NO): YES